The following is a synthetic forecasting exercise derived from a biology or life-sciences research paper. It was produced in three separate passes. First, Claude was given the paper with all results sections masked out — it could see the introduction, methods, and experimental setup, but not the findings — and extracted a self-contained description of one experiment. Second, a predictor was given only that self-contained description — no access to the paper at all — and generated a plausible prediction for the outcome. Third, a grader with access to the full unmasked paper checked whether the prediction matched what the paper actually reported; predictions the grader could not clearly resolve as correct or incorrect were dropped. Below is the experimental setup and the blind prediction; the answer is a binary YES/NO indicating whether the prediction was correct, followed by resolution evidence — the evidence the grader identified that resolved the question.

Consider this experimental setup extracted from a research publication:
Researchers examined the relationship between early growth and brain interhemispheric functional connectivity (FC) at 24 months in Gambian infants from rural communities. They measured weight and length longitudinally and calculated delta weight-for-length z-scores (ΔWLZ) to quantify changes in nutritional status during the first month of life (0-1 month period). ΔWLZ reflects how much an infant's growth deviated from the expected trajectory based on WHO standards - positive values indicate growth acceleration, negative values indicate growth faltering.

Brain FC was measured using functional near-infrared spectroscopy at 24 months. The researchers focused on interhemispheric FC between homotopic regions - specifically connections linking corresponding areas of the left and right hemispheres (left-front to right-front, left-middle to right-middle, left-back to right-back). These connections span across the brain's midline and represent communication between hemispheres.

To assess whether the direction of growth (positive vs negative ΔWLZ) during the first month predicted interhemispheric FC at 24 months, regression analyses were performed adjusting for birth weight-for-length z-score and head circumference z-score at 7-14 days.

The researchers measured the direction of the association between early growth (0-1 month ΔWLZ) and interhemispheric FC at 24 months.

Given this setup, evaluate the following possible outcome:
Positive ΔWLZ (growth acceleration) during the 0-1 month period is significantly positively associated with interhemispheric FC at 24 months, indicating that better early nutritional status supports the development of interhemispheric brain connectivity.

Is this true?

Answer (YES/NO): NO